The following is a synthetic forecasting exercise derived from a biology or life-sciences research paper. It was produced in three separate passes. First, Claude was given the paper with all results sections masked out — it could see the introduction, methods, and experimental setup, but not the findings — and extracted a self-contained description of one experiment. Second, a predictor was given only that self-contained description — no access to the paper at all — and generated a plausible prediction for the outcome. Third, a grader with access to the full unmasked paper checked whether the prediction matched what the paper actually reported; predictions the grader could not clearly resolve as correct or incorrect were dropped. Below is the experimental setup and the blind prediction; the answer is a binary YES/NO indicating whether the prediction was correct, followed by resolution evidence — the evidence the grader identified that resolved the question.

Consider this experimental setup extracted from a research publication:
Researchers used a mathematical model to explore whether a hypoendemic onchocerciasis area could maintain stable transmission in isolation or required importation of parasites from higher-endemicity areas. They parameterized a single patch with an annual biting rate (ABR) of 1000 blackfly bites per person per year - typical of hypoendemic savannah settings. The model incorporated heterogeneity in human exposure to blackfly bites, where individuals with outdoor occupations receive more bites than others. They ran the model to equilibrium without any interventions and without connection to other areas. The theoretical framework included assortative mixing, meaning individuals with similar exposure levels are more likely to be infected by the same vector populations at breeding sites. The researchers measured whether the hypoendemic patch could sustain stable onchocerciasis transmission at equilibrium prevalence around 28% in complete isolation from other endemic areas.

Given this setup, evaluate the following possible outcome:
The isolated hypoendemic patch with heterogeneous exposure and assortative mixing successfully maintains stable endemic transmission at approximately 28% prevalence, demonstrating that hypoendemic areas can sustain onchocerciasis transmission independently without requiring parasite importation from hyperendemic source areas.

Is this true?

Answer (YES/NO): YES